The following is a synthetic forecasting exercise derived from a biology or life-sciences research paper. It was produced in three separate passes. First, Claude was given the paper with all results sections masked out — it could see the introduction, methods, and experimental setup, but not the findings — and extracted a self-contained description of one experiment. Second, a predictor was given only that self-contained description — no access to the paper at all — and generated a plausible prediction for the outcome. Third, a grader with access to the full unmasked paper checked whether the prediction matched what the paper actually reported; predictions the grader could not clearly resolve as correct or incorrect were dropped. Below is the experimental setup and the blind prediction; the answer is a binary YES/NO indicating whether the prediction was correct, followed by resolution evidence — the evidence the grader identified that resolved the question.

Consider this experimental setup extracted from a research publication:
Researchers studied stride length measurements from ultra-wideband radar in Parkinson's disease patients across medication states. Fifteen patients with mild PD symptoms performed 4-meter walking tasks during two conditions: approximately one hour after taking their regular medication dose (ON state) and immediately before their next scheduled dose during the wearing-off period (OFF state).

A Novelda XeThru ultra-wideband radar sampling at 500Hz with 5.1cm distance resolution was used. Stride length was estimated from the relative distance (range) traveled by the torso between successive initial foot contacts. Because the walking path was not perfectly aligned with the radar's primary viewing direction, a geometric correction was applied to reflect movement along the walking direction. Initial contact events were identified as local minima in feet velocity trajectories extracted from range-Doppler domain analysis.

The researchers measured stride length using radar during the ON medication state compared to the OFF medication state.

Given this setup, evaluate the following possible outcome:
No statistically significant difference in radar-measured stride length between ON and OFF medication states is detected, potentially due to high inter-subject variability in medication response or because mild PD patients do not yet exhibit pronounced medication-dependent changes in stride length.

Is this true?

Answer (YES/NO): NO